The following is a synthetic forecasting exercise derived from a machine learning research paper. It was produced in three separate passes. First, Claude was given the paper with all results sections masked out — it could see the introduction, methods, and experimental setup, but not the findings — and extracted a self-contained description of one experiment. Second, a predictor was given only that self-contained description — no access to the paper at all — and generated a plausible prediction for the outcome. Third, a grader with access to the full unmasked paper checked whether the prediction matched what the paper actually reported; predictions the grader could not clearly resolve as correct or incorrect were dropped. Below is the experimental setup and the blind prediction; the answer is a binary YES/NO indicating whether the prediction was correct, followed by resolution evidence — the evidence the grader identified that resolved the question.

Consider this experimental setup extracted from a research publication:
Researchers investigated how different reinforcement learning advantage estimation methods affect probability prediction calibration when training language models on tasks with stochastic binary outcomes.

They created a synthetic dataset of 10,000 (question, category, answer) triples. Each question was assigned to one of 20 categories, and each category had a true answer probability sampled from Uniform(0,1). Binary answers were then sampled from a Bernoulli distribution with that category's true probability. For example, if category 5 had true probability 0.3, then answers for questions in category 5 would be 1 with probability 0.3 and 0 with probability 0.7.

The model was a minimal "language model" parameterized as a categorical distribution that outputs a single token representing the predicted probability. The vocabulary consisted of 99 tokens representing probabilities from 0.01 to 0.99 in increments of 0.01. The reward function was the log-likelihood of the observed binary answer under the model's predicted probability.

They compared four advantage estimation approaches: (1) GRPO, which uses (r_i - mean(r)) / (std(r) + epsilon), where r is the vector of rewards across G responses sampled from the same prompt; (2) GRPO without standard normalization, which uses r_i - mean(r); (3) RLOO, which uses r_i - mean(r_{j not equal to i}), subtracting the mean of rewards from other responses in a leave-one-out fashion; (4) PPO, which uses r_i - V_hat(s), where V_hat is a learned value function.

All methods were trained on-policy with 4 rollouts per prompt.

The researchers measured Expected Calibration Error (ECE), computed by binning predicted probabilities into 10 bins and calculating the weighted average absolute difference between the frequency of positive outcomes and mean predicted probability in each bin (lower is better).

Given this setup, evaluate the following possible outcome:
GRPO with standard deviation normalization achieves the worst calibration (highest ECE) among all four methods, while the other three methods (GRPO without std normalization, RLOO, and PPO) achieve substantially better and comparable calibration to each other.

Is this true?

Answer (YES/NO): YES